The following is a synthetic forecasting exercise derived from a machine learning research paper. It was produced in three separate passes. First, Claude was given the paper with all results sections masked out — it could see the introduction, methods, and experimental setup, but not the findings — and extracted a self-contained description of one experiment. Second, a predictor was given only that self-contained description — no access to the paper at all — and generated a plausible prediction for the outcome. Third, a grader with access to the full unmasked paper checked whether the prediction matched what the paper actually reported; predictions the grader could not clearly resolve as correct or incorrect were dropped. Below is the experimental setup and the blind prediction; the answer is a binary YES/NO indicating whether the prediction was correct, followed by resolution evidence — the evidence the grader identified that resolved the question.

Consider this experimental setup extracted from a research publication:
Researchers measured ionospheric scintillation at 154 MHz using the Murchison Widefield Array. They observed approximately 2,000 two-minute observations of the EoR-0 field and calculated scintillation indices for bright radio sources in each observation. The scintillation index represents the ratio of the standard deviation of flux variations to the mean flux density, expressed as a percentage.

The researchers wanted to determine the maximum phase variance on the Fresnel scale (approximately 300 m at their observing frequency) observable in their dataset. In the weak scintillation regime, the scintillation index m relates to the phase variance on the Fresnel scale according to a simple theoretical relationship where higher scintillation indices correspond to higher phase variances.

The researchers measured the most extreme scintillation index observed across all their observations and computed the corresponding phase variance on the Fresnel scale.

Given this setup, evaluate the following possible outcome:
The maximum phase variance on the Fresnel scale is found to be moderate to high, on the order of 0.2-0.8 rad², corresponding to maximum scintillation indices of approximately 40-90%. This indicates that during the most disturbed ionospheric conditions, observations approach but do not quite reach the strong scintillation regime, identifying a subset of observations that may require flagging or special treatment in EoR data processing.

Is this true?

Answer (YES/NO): NO